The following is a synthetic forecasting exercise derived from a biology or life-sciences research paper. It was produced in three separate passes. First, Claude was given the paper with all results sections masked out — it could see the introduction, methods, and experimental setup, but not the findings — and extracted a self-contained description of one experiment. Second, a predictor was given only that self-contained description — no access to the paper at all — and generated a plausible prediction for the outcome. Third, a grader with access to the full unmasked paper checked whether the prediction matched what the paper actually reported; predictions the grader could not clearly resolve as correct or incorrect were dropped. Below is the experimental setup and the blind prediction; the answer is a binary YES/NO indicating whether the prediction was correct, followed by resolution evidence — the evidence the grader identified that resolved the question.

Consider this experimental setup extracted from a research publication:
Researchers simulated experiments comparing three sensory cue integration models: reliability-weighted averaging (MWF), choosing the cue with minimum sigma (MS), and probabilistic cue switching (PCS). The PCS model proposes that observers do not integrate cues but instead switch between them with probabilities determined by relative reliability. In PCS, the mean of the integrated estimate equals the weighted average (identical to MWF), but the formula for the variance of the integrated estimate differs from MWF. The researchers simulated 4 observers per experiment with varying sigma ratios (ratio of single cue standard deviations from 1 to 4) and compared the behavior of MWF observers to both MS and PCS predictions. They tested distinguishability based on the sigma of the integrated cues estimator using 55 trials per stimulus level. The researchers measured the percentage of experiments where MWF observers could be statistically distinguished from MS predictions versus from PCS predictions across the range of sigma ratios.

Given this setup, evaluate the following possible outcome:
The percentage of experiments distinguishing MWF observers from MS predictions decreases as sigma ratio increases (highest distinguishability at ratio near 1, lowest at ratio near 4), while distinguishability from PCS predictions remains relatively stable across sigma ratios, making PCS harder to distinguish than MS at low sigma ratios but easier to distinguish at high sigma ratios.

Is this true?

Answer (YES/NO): NO